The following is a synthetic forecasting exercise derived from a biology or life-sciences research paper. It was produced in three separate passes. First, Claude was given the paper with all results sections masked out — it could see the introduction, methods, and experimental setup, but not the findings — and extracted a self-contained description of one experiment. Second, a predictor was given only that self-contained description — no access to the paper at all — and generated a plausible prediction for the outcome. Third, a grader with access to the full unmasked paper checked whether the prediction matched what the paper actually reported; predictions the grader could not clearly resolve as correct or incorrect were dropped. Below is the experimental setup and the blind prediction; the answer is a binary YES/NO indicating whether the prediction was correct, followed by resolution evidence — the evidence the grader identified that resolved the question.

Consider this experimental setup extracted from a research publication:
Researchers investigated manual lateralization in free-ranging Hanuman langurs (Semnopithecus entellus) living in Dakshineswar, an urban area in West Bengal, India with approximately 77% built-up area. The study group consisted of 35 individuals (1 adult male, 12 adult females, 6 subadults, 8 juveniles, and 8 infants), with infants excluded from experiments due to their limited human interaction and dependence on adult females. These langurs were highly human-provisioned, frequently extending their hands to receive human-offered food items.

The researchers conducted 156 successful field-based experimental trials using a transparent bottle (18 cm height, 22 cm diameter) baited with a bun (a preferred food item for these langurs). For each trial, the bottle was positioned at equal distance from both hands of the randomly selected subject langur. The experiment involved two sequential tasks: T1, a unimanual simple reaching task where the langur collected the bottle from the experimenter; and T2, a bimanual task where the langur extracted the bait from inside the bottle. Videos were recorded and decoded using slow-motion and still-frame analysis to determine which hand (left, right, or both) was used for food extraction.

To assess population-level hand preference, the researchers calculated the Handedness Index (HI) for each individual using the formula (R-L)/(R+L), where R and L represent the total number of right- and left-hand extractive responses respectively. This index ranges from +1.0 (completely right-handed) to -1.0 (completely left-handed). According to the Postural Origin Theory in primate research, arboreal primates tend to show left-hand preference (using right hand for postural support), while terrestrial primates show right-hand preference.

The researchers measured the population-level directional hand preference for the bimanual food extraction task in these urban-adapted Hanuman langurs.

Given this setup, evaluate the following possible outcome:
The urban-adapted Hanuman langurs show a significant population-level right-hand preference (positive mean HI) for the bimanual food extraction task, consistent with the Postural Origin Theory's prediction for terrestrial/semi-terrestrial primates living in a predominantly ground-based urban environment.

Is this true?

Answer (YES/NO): NO